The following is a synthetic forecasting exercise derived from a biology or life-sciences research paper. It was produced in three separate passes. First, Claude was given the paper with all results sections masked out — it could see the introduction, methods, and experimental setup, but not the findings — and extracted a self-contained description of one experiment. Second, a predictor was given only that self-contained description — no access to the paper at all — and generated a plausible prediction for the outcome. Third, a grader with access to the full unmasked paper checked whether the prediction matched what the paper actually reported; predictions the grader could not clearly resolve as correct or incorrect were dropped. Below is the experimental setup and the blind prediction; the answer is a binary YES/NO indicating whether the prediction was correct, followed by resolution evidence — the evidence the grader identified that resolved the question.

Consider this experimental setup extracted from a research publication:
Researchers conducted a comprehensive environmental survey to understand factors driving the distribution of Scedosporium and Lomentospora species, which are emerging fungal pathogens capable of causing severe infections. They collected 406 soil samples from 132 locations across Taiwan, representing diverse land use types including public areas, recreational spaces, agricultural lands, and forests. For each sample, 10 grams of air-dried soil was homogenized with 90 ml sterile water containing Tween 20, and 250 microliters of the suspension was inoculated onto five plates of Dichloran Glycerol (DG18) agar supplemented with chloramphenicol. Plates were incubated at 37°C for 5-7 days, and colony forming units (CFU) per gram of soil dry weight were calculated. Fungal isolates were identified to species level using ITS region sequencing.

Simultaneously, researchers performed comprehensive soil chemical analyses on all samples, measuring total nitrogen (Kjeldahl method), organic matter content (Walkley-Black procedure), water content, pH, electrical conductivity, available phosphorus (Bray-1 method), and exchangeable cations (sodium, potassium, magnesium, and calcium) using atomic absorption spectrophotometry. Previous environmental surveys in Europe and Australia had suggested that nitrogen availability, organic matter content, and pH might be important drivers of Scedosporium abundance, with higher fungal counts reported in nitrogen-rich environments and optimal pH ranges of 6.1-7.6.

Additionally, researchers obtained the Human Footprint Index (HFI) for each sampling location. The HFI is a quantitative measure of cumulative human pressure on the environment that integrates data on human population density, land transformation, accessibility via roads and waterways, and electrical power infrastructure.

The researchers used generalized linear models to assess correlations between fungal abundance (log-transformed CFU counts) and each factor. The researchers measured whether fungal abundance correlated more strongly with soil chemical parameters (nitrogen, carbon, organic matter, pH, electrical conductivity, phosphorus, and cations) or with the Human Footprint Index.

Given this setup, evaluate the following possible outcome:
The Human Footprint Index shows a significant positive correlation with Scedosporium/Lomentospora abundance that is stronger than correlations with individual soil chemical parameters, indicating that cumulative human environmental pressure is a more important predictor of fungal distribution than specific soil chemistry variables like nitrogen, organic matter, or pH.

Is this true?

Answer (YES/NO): YES